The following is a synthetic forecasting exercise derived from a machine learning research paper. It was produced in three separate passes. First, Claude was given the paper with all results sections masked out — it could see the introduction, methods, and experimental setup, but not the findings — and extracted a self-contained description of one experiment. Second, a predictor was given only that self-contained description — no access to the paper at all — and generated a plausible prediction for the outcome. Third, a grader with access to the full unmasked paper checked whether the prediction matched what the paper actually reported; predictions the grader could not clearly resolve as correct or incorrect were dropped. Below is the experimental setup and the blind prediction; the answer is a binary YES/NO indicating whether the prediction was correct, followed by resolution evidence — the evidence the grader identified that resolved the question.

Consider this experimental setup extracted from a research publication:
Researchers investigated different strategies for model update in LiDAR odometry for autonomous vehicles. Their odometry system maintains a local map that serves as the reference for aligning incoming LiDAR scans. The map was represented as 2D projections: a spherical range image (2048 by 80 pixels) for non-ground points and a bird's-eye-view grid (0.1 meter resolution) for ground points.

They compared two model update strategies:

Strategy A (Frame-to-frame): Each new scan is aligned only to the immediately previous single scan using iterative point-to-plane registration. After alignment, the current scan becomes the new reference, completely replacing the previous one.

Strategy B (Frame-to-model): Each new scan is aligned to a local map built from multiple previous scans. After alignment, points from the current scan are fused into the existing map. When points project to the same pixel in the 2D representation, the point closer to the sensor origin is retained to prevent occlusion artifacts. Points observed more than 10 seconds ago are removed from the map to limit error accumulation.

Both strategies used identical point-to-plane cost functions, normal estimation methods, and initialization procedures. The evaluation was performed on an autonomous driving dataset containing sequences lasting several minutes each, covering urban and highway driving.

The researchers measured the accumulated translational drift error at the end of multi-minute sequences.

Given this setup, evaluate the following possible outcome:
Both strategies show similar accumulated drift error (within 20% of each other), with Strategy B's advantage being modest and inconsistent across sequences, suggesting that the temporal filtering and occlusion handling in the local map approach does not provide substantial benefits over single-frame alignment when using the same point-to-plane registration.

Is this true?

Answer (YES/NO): NO